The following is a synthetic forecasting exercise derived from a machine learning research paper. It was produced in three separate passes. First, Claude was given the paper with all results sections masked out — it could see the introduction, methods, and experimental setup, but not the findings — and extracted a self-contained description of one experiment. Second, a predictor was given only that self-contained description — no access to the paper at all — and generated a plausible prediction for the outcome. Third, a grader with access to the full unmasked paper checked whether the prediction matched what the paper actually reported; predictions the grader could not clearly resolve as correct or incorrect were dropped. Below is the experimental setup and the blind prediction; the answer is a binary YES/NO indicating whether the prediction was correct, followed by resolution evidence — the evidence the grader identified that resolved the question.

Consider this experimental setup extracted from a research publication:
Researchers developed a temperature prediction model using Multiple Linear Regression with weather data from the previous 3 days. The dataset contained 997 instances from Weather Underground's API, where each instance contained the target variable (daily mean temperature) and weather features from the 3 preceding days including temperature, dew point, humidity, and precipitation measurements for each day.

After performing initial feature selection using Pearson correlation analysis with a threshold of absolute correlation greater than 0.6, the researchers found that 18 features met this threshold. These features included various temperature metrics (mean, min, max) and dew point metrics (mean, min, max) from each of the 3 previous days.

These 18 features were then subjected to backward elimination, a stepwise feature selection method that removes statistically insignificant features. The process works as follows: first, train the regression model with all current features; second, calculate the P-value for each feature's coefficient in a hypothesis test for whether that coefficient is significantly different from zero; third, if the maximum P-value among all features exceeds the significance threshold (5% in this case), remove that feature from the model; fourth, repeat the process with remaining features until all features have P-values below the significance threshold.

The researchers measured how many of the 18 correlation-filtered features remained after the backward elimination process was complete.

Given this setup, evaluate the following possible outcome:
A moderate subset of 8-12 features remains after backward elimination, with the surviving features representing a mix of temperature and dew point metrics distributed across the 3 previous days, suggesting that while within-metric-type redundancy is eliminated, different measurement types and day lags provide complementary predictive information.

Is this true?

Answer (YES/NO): NO